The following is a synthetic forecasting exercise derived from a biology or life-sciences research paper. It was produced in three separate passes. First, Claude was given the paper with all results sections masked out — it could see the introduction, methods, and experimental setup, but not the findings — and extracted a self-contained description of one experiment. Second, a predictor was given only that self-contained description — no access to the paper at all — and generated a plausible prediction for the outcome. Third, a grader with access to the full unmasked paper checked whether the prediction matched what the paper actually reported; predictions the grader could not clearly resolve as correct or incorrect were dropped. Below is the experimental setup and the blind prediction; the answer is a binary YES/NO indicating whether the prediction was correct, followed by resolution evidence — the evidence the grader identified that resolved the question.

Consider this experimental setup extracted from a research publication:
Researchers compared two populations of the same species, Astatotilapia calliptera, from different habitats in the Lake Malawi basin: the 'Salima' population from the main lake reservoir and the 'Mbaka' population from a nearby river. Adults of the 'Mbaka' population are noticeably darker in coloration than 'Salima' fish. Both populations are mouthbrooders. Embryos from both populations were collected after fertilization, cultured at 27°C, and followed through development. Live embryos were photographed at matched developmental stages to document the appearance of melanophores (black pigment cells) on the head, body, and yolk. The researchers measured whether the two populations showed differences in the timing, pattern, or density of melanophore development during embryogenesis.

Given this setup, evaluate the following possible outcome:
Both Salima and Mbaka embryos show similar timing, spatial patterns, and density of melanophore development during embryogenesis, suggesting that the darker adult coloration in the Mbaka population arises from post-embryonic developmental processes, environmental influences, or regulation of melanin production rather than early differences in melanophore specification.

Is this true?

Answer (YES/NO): NO